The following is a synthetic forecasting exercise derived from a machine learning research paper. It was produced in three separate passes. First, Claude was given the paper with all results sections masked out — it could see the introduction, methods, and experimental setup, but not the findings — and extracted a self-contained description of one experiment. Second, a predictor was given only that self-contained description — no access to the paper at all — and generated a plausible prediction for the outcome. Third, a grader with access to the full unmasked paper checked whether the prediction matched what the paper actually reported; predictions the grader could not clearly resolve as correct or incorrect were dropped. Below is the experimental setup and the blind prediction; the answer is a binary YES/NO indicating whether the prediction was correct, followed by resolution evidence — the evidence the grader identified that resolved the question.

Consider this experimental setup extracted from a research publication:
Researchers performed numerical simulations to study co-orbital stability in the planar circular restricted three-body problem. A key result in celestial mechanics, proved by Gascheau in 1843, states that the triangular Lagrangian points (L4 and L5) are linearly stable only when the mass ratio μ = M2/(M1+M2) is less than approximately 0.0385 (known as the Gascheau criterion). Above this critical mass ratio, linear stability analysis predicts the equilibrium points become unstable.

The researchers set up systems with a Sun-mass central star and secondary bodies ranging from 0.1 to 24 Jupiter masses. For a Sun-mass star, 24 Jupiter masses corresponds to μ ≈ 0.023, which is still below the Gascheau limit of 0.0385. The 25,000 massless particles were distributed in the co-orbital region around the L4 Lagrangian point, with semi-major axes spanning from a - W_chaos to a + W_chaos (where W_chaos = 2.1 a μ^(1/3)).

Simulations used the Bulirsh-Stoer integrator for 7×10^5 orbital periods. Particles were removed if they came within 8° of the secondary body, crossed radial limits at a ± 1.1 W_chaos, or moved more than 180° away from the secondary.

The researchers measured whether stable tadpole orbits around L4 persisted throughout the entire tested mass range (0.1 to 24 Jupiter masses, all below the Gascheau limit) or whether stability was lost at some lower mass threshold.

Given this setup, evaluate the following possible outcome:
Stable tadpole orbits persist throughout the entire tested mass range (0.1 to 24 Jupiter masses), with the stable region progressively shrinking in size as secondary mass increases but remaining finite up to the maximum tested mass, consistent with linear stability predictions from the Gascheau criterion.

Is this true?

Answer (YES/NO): NO